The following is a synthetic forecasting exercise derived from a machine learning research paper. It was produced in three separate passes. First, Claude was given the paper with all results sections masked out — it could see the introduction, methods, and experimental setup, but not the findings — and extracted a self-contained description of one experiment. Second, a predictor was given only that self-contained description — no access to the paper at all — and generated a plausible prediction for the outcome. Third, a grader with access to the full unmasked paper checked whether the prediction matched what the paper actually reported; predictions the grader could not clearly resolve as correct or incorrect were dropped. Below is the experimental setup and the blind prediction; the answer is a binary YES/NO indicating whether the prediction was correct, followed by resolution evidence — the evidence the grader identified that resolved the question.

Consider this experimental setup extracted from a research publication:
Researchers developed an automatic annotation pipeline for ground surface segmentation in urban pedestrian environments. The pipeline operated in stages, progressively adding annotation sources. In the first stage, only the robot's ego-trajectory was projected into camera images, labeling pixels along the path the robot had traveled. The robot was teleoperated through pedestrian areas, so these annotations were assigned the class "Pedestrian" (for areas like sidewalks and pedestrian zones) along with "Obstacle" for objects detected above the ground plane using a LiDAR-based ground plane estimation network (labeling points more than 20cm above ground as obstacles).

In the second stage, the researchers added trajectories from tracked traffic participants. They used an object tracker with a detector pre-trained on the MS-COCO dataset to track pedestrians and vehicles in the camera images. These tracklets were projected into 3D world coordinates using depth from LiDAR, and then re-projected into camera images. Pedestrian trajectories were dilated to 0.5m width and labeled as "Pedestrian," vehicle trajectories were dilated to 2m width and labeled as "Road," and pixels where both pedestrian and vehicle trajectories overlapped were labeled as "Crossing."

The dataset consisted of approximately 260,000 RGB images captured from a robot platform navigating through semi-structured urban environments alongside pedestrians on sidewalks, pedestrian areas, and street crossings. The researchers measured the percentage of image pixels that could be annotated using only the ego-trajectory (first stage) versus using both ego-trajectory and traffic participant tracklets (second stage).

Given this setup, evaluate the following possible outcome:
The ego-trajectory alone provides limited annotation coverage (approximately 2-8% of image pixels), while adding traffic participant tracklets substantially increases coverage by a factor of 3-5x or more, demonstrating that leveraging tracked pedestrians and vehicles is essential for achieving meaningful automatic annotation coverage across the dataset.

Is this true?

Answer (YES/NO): NO